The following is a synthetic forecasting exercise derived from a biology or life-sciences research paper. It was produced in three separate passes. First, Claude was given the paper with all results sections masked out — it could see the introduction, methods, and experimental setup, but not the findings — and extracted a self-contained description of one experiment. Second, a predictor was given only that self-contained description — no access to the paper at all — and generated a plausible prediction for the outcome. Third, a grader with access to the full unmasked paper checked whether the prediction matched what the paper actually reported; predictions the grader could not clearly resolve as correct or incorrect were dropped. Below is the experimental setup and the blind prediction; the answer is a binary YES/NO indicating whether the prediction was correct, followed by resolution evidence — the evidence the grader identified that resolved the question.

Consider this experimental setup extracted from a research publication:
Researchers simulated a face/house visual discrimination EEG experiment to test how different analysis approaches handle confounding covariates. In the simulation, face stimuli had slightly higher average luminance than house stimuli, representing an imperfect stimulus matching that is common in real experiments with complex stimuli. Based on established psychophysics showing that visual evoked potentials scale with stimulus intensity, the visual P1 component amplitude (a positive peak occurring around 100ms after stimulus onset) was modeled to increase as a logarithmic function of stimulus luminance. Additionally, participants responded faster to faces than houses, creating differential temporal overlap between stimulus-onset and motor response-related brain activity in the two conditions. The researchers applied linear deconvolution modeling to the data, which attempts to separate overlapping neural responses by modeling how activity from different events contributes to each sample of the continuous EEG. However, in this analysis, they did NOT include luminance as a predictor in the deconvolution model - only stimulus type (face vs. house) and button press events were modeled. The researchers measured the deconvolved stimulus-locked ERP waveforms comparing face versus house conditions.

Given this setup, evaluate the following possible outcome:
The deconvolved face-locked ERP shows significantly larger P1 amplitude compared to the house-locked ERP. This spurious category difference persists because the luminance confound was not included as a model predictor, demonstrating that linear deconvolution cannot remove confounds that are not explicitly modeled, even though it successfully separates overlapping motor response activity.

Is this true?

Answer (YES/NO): YES